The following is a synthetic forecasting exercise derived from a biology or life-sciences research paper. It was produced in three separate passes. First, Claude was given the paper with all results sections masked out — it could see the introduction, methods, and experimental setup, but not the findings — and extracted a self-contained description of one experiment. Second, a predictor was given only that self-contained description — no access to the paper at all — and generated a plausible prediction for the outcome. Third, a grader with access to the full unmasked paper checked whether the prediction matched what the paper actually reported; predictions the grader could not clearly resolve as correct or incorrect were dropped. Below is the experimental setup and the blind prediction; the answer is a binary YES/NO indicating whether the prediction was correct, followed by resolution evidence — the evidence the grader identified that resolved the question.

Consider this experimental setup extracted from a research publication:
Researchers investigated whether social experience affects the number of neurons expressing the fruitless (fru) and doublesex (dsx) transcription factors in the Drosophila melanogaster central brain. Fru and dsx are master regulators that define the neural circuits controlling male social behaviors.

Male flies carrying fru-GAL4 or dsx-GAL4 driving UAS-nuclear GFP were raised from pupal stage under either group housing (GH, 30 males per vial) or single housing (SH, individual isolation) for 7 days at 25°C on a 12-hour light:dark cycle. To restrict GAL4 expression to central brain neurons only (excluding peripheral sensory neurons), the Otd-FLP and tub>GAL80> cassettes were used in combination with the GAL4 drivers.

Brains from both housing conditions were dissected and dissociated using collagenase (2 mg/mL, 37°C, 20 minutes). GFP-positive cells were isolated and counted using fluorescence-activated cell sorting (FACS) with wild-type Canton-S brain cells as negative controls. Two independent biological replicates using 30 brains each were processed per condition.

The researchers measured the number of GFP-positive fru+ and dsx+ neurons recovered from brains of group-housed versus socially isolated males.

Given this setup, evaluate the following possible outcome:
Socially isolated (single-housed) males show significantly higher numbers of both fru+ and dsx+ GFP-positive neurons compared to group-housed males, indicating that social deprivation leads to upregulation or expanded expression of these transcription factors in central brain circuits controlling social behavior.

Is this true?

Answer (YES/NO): YES